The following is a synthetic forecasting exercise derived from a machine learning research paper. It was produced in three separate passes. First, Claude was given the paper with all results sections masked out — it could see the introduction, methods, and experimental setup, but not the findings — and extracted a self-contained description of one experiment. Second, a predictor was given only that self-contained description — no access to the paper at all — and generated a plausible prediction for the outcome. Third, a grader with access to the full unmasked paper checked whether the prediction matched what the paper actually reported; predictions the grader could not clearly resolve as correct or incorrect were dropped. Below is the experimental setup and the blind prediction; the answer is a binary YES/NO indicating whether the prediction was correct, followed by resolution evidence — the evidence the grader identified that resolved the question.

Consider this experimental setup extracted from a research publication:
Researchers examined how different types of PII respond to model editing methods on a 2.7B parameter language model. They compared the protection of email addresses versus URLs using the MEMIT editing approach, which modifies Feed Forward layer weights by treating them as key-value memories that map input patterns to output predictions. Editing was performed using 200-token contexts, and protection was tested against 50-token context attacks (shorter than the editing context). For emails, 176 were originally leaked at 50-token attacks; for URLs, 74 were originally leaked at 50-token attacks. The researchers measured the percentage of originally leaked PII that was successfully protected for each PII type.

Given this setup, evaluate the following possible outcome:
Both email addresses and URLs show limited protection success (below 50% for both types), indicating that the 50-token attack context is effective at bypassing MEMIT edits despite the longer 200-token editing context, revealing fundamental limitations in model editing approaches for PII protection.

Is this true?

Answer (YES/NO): NO